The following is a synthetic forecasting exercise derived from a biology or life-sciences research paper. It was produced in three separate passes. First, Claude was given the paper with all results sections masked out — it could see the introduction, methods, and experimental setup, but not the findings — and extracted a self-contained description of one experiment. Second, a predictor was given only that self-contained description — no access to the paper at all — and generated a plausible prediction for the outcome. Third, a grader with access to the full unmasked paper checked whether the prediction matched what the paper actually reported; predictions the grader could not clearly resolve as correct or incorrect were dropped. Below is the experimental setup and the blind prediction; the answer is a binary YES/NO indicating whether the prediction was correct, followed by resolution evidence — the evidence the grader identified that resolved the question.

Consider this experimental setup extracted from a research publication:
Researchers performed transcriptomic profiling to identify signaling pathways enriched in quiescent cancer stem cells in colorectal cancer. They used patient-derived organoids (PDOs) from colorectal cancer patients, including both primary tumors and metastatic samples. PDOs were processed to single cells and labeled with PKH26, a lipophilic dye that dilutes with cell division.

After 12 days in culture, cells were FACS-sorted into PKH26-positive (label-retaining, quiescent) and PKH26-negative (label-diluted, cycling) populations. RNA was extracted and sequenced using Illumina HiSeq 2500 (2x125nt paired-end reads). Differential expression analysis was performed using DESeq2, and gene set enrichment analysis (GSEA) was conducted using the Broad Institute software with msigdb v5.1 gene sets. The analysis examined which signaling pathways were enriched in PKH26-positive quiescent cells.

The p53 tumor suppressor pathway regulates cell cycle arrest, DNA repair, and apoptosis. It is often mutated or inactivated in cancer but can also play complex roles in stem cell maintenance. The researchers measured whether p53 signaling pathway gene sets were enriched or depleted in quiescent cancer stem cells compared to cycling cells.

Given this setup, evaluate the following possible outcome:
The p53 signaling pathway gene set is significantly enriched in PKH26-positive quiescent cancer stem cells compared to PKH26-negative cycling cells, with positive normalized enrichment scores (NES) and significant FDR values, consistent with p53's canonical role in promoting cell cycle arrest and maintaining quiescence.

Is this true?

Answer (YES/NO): YES